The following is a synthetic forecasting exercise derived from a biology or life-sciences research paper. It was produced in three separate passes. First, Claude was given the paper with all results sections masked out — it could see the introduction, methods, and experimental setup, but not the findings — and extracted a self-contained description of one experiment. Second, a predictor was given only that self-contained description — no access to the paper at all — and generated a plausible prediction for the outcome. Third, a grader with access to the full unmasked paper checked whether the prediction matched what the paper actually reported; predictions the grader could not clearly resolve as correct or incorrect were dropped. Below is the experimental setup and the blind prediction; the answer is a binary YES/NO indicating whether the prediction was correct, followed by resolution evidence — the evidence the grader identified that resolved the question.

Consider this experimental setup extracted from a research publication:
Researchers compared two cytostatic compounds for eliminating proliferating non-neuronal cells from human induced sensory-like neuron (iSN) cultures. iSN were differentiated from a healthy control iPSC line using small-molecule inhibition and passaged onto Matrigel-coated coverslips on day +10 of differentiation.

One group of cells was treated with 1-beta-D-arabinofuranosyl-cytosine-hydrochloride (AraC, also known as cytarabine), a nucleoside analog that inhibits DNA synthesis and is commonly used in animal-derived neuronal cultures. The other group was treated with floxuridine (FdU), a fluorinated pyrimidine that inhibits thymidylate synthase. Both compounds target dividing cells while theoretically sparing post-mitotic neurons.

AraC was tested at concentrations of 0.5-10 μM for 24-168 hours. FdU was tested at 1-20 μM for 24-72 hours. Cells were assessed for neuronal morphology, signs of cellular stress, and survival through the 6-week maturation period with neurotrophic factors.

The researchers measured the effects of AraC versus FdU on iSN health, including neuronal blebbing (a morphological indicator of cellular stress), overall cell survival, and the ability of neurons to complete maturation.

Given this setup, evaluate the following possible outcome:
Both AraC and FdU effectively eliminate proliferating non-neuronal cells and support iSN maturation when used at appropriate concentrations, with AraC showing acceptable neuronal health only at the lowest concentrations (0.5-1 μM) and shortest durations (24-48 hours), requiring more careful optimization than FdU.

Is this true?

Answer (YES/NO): NO